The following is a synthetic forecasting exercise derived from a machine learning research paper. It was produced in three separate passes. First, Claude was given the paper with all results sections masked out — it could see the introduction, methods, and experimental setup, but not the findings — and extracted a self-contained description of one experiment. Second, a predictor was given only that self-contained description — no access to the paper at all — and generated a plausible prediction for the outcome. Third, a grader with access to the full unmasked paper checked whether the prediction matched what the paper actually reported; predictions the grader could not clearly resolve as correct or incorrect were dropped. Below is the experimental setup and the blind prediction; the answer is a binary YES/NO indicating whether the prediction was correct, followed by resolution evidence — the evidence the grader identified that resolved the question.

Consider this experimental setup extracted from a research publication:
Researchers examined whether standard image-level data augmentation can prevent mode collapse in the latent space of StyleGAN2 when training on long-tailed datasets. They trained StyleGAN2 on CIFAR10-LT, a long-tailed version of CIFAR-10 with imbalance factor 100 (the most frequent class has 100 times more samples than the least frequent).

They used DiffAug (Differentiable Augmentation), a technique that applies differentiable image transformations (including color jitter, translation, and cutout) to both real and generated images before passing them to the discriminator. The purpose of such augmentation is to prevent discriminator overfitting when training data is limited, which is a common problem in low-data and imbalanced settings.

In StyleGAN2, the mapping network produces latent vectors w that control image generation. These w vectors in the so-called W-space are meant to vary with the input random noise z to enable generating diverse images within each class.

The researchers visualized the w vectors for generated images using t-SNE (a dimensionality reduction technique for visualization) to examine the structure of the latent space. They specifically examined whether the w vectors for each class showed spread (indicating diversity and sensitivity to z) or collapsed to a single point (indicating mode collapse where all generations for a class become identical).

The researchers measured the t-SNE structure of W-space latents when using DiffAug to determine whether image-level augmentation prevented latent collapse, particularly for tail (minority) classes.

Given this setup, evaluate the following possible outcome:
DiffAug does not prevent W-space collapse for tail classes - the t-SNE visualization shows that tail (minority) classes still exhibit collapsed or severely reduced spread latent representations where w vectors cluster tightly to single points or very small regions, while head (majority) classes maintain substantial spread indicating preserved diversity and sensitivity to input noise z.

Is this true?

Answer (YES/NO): YES